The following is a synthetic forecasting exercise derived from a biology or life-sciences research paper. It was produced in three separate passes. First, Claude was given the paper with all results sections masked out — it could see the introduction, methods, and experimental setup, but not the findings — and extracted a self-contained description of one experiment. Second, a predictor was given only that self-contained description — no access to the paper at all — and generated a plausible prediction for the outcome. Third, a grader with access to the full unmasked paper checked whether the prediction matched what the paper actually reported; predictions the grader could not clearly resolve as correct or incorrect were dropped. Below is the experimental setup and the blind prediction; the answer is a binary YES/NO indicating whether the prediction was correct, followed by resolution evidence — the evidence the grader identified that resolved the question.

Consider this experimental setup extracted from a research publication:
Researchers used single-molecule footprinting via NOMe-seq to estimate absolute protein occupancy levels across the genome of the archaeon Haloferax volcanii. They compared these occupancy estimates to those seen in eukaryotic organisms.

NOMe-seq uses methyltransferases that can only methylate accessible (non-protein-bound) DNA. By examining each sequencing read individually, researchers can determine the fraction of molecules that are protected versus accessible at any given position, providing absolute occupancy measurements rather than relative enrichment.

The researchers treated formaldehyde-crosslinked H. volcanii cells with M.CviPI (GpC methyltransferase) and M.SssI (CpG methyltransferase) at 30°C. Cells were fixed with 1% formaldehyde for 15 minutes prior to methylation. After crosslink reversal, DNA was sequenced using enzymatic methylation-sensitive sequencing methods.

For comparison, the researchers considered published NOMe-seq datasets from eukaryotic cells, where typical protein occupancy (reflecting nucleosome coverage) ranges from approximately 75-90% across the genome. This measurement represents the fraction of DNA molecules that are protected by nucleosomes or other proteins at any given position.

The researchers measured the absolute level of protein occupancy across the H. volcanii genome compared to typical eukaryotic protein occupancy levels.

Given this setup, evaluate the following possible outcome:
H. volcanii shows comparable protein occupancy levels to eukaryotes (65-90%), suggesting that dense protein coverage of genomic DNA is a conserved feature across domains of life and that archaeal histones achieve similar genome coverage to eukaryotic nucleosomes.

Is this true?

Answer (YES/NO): YES